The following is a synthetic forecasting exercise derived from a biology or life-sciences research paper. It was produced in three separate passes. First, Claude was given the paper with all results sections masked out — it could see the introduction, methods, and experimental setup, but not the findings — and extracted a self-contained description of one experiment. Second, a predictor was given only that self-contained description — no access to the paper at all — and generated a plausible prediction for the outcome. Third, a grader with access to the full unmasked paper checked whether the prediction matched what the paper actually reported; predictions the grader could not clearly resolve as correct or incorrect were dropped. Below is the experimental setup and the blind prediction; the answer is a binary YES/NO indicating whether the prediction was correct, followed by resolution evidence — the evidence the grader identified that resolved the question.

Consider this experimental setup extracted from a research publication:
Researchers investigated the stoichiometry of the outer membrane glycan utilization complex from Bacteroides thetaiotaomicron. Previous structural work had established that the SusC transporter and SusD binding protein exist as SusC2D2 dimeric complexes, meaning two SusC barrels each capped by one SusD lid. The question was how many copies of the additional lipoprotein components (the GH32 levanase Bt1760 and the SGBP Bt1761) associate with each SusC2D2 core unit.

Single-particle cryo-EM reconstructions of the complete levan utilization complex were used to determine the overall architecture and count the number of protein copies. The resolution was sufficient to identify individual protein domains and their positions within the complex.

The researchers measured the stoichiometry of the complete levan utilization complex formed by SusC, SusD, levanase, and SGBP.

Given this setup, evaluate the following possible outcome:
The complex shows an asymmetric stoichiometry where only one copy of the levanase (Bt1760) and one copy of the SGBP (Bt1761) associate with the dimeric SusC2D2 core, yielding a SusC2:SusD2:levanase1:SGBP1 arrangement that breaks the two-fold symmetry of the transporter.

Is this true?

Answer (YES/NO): NO